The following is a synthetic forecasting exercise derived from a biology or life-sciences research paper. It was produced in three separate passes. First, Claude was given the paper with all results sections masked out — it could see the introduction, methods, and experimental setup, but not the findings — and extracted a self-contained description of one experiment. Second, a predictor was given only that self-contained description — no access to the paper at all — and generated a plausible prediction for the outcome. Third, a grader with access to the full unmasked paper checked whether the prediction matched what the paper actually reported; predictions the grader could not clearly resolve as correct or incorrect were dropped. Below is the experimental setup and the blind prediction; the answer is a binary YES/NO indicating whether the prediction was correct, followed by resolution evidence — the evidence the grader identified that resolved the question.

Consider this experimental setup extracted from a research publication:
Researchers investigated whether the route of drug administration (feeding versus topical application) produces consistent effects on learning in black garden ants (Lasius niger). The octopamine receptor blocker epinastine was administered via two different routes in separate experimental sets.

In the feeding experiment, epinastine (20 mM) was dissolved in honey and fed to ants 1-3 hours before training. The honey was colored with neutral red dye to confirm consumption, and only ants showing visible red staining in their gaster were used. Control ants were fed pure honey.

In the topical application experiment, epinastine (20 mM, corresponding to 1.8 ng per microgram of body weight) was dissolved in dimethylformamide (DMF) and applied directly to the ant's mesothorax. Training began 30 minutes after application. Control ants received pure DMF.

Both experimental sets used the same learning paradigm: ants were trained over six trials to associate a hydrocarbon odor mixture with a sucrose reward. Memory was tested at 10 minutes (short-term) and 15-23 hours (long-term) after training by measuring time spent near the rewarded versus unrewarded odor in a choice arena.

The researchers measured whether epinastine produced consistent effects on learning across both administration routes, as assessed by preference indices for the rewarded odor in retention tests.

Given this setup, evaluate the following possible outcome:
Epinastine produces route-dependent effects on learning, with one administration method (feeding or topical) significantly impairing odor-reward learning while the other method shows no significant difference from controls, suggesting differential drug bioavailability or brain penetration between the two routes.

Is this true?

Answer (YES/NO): YES